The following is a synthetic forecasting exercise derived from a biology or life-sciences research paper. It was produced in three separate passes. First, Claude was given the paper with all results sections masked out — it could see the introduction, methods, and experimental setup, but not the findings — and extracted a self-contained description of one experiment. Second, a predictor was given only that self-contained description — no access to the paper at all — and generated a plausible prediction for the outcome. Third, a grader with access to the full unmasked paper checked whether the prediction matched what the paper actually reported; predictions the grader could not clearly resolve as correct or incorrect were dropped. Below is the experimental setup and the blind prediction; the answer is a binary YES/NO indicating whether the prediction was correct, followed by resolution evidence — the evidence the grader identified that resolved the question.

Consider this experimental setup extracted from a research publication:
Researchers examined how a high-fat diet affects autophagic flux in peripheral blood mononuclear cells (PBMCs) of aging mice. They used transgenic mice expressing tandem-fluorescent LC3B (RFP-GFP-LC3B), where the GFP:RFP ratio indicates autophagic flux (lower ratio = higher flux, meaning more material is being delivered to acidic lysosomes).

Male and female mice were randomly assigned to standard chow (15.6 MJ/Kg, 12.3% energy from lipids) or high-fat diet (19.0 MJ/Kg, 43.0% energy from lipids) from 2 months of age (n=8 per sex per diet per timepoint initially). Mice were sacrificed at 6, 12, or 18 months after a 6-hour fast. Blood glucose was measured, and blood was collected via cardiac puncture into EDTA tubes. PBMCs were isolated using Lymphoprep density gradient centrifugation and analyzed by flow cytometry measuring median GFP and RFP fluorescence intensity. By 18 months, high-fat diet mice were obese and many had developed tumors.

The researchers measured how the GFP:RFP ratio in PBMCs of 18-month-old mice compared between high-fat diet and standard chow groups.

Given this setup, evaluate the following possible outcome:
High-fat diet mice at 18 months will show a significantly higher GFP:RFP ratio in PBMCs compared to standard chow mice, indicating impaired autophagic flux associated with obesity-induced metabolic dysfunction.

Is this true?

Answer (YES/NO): NO